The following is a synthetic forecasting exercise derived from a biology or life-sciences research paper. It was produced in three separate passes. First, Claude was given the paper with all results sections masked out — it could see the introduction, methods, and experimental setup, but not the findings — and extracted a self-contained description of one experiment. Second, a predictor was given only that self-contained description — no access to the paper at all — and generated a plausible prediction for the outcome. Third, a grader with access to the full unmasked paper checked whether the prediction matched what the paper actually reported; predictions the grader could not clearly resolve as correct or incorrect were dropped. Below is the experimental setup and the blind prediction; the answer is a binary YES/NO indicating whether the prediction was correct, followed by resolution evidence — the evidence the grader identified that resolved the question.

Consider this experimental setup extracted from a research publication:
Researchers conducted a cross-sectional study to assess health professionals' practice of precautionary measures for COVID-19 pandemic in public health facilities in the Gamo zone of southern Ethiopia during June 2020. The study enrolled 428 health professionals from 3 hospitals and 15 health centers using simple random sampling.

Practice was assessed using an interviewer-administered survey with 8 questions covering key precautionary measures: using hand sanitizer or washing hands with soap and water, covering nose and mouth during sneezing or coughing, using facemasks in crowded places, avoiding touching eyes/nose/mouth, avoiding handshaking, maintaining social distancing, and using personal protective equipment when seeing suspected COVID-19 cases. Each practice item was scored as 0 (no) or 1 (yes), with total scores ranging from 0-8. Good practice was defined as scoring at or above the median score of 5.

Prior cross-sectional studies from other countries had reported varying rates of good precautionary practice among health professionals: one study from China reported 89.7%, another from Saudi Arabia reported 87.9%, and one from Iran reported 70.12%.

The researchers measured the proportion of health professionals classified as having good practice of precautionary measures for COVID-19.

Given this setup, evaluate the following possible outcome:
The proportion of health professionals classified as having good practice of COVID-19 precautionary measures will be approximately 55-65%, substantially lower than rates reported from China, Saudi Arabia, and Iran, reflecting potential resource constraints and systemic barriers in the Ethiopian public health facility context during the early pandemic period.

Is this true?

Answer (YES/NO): NO